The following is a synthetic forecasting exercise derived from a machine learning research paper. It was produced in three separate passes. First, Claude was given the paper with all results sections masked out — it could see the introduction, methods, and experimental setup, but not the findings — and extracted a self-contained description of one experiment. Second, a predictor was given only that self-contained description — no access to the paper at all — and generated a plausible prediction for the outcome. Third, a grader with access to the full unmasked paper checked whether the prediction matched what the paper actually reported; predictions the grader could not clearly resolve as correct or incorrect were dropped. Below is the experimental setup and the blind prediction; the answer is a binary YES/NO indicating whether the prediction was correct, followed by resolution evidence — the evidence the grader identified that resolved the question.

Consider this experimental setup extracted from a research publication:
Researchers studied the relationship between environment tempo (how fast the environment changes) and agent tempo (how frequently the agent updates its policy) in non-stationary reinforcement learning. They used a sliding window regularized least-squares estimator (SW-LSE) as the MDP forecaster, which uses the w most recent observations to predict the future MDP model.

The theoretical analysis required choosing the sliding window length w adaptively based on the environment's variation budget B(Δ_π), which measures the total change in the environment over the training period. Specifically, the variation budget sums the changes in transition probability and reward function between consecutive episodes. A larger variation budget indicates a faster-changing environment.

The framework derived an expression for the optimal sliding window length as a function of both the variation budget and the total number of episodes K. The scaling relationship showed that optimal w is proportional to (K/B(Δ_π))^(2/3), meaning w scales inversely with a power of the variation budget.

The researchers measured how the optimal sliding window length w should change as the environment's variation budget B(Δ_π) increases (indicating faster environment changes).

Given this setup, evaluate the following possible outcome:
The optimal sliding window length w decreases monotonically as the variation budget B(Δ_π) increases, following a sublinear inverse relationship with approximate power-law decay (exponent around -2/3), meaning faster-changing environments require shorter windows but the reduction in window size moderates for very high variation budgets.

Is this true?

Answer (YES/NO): YES